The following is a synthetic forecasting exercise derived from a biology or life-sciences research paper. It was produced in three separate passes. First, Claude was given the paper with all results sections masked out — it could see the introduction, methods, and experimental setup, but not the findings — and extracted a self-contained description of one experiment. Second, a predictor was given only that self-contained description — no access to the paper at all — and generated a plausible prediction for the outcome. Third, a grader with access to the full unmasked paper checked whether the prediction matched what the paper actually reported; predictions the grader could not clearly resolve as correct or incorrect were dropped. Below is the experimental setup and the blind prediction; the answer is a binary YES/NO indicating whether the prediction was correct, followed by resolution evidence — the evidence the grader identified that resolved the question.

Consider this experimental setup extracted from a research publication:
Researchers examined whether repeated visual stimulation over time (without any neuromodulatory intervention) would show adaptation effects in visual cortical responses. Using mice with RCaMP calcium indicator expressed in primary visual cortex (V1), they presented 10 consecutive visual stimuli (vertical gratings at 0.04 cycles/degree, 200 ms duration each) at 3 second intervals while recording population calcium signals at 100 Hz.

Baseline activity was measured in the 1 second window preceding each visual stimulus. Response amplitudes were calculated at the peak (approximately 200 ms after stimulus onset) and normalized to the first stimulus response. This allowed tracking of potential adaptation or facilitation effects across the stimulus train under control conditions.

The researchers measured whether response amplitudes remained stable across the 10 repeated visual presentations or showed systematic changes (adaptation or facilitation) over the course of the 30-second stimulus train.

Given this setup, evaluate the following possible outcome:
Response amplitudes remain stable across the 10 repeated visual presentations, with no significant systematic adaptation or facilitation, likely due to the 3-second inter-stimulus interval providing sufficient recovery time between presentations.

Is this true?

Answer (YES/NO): NO